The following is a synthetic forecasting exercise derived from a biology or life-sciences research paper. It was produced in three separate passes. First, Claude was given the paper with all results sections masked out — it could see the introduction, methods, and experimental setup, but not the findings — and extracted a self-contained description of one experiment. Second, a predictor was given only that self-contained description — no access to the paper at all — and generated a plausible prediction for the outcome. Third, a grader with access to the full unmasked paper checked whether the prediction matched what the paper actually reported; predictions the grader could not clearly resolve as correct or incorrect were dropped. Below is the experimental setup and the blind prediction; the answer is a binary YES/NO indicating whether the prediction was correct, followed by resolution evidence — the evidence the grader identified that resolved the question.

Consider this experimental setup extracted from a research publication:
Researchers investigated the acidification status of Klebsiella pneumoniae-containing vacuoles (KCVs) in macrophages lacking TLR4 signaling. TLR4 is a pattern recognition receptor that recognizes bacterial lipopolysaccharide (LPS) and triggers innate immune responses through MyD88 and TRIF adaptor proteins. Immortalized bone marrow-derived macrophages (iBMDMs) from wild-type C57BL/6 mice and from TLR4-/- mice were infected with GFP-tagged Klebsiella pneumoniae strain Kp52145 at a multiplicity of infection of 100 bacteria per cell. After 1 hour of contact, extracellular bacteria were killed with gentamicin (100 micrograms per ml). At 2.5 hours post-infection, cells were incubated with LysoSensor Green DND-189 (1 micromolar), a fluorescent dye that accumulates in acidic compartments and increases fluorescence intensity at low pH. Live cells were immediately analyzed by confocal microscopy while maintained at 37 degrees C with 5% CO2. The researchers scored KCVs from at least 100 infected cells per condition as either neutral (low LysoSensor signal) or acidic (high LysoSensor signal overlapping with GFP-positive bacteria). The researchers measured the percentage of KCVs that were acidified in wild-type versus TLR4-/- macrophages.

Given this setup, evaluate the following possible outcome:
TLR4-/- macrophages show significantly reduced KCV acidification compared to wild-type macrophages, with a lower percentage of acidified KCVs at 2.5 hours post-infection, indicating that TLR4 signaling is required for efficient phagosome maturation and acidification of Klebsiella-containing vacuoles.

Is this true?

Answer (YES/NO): YES